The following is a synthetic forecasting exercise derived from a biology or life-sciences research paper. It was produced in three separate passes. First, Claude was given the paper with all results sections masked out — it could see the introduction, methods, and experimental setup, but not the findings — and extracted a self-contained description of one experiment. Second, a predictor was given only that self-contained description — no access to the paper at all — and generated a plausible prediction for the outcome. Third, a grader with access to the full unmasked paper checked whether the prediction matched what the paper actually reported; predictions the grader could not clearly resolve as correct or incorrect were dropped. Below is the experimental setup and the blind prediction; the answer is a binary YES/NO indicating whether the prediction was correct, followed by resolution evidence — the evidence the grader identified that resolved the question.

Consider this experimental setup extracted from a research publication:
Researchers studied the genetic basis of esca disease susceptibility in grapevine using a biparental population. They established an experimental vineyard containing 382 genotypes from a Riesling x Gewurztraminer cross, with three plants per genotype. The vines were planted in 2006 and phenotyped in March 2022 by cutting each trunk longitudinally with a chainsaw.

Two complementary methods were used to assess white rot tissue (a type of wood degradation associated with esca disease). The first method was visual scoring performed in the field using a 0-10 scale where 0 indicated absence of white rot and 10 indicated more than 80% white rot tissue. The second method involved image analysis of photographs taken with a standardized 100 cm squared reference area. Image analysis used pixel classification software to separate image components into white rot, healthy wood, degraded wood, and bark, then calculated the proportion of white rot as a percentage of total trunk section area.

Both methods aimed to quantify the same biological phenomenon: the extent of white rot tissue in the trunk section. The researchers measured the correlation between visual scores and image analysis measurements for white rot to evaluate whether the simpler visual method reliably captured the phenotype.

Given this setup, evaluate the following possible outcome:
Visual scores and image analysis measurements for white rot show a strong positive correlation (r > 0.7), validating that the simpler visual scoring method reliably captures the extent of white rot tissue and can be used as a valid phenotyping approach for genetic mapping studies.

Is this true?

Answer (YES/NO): YES